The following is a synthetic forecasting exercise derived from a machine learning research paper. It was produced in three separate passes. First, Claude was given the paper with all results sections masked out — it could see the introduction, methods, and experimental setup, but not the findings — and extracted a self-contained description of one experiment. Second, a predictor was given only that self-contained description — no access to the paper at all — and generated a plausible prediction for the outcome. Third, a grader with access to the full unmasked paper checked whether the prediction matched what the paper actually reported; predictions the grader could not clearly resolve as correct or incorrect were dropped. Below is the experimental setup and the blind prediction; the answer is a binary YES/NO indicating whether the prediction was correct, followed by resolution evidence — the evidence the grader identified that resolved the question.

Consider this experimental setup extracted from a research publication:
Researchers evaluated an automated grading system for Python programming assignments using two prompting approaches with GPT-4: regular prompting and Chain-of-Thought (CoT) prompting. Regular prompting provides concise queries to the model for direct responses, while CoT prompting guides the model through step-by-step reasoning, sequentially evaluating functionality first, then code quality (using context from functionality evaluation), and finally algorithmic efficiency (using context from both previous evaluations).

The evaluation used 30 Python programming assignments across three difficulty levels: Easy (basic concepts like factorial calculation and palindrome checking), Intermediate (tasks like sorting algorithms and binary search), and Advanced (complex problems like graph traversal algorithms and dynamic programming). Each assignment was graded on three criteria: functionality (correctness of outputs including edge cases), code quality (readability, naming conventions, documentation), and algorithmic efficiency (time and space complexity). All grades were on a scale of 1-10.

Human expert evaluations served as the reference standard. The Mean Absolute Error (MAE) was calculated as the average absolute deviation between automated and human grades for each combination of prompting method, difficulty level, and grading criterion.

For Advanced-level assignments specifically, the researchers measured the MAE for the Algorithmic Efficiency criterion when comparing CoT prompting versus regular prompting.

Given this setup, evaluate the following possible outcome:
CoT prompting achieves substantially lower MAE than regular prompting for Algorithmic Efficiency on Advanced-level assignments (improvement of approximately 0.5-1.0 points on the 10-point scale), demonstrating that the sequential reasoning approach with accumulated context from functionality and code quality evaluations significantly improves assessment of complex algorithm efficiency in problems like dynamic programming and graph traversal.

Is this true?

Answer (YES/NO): NO